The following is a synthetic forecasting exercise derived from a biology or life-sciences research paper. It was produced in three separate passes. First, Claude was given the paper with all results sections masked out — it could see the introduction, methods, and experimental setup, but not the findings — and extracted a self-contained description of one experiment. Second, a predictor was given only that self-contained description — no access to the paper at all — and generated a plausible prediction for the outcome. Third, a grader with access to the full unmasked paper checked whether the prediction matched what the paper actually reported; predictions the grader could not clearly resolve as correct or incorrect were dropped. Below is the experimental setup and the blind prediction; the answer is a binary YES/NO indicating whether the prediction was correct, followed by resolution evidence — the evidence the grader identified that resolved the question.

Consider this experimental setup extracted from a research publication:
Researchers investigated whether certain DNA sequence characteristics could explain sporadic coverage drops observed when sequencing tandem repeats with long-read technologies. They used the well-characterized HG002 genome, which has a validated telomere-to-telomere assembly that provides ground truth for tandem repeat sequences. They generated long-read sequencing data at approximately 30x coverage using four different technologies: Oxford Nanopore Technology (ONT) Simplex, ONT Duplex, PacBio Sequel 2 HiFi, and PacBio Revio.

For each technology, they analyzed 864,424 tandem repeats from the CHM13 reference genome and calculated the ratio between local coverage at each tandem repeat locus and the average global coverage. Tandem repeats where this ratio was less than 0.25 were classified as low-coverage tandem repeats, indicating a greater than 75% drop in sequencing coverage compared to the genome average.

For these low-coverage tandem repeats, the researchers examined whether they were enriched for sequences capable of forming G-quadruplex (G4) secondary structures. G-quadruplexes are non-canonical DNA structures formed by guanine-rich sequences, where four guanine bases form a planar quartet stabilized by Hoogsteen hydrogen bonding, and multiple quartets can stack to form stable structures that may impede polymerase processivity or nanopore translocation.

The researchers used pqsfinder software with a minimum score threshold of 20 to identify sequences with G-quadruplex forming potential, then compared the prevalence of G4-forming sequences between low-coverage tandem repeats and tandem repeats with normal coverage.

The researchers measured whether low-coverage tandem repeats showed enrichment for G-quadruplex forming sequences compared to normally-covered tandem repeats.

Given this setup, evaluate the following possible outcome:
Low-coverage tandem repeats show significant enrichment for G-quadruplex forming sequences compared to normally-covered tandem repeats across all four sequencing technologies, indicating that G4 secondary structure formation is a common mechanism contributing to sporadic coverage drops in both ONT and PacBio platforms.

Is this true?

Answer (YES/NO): NO